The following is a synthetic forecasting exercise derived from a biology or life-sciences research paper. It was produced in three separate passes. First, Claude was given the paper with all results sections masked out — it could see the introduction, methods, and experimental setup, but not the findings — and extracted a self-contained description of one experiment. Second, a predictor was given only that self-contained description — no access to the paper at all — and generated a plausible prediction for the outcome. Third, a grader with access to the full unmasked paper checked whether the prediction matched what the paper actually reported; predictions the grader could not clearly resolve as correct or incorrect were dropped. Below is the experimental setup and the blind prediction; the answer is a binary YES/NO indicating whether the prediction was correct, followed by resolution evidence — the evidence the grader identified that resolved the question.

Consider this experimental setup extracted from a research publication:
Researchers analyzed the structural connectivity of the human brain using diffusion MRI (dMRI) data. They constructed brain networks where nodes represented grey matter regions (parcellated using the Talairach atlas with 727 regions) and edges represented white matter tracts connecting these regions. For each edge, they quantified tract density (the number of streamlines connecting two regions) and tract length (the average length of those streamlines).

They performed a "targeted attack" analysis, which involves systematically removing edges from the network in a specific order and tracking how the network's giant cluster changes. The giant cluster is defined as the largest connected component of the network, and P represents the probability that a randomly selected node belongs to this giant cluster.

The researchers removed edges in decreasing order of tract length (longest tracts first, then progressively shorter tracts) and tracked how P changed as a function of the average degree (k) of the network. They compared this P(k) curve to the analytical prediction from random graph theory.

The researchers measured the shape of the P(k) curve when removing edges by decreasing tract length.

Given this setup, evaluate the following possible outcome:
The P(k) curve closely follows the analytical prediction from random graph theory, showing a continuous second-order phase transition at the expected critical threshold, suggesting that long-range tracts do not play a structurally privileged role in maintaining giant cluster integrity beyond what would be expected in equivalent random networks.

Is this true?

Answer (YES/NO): YES